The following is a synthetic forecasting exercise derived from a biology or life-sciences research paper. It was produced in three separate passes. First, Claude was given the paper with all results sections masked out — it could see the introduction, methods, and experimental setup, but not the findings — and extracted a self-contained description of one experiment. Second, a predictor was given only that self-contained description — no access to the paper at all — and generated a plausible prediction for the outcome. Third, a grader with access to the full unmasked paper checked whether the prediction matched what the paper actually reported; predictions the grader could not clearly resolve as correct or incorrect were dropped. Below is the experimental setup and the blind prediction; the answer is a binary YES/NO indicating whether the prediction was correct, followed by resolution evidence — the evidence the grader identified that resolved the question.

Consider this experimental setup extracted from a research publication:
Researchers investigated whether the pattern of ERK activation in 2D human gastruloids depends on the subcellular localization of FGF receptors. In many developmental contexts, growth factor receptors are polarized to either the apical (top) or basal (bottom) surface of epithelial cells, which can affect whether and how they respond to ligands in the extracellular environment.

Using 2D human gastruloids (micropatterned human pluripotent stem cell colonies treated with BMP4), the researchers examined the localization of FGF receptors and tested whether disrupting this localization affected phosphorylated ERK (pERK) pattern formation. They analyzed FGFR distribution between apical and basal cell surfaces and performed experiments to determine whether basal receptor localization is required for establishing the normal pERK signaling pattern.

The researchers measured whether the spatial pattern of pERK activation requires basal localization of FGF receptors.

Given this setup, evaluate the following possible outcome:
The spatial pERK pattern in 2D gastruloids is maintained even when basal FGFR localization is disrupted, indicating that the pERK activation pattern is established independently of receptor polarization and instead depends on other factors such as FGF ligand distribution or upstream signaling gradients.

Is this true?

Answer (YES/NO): NO